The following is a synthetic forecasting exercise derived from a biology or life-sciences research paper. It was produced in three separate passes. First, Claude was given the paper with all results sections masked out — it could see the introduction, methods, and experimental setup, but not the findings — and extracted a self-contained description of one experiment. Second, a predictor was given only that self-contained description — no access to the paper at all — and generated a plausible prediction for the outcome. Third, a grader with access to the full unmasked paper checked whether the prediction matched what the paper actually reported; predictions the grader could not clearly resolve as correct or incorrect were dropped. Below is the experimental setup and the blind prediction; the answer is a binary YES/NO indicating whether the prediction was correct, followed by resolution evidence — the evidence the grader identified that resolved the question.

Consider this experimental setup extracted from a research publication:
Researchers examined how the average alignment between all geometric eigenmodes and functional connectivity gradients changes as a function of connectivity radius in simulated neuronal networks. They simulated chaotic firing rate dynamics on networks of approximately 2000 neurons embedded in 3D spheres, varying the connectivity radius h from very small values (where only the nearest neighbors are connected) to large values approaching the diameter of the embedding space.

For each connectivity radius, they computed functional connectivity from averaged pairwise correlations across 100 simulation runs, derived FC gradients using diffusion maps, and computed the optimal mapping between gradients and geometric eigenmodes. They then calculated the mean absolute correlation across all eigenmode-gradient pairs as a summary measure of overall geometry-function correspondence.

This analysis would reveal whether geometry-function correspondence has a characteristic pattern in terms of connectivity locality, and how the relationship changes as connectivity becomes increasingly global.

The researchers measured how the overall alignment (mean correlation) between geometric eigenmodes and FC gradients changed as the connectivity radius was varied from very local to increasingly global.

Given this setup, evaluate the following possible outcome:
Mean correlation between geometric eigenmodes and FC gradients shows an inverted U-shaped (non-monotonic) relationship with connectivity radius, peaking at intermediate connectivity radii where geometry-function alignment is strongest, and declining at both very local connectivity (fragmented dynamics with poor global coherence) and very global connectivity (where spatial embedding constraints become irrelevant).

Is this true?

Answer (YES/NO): YES